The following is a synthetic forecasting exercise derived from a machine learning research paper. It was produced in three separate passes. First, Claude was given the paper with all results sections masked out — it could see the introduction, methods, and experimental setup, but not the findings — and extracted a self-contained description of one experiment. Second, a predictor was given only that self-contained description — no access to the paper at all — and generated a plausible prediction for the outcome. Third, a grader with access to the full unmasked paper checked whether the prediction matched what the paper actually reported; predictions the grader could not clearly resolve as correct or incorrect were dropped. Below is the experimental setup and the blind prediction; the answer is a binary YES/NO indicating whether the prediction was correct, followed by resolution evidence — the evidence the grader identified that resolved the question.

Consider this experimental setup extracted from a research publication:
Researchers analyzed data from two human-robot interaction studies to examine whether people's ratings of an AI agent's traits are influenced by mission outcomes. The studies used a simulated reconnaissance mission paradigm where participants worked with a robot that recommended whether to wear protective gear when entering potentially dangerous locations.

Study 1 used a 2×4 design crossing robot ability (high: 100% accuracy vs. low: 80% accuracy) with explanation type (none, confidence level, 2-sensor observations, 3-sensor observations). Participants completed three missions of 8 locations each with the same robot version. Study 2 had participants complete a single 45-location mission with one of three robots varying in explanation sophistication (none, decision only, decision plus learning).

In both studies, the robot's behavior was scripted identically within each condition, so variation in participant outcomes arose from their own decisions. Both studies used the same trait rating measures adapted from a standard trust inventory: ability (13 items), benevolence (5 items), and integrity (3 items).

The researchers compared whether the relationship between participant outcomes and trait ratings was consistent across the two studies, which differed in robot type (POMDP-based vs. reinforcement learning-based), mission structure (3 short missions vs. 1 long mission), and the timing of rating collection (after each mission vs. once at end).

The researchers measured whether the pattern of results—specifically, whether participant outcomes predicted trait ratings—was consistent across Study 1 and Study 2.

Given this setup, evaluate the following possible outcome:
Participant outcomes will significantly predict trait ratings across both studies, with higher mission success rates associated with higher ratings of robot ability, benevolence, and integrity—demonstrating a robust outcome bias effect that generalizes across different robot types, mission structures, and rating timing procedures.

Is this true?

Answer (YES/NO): NO